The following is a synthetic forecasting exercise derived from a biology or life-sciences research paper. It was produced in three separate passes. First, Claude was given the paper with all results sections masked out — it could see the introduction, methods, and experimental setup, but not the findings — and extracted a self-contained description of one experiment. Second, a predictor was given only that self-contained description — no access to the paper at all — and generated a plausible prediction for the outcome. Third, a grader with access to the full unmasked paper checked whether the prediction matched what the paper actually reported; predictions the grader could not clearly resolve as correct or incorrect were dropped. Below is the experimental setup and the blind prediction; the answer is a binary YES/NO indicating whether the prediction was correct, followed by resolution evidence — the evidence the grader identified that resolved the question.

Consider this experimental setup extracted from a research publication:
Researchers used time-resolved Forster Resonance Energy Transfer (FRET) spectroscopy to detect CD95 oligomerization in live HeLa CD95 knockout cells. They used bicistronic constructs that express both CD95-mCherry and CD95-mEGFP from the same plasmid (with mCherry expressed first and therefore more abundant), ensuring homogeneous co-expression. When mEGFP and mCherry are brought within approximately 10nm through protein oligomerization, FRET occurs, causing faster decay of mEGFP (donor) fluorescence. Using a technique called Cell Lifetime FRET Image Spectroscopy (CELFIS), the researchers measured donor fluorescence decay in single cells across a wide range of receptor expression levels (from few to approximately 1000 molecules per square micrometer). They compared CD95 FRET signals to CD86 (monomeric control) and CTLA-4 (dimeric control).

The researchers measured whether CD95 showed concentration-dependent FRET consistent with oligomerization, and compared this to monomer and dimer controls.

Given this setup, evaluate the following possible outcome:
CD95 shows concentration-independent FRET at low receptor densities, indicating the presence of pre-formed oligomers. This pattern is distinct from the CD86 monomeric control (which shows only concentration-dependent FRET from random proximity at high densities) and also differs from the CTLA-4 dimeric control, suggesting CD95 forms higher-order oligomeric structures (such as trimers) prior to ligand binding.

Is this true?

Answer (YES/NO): NO